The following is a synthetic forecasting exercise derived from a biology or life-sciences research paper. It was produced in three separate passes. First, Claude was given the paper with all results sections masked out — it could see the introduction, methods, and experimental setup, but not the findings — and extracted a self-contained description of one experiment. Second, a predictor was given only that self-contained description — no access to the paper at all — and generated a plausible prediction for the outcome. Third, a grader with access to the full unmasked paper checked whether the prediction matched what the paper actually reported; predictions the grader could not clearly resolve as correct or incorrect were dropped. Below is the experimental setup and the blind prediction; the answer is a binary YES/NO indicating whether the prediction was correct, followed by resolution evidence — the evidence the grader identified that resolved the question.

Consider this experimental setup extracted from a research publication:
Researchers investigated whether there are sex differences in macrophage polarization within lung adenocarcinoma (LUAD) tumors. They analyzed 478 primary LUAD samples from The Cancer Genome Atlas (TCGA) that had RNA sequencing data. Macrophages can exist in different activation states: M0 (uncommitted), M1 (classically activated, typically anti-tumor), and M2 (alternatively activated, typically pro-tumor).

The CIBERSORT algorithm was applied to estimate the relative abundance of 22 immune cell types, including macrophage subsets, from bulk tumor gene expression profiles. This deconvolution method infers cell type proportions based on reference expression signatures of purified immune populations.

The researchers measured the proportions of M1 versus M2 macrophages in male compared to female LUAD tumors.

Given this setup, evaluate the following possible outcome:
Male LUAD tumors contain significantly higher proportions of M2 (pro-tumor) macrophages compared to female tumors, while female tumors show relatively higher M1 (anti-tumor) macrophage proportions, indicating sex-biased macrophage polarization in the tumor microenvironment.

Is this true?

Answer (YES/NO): NO